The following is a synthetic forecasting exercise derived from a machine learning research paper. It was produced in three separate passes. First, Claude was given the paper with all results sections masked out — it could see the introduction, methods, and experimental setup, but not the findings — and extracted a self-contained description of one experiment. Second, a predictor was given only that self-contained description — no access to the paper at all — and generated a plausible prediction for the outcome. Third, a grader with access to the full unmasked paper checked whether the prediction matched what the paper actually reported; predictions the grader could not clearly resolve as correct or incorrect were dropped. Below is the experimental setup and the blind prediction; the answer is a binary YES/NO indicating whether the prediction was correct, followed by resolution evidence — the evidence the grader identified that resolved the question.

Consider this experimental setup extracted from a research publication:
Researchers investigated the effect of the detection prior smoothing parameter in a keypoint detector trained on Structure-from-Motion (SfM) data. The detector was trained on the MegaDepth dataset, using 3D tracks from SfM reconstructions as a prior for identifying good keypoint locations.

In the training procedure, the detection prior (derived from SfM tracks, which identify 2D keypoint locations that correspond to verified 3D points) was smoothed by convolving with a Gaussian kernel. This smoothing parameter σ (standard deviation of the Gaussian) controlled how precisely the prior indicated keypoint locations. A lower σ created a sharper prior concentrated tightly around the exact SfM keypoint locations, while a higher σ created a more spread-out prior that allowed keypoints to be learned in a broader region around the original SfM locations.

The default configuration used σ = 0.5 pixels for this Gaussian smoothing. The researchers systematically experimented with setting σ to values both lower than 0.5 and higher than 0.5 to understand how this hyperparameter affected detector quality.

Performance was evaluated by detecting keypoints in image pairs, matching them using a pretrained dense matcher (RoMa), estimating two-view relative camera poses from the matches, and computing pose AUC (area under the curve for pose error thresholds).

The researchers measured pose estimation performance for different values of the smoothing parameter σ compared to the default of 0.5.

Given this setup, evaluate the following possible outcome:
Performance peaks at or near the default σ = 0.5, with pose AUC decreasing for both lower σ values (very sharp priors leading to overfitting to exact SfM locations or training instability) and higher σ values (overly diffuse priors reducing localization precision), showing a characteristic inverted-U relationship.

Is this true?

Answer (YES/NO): YES